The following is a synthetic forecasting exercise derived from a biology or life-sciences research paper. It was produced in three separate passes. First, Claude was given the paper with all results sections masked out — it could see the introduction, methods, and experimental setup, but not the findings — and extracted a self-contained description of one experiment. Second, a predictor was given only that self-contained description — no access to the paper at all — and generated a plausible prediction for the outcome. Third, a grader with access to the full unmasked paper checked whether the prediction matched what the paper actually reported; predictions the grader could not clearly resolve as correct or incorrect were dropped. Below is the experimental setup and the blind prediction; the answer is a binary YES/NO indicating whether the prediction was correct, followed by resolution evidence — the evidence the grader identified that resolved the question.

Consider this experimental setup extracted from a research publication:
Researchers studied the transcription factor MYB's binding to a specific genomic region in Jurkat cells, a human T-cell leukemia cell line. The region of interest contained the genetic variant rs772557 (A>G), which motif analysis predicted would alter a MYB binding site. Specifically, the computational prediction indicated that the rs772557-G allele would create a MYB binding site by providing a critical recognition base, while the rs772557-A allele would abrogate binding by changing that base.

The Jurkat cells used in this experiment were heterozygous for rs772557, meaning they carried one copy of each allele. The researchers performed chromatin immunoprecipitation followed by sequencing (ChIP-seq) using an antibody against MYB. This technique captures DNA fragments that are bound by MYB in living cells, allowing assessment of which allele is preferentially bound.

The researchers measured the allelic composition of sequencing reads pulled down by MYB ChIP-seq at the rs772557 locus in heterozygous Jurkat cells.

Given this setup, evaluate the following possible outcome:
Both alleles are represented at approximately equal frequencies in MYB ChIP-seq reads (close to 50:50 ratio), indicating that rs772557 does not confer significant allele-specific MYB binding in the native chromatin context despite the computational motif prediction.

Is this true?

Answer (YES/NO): NO